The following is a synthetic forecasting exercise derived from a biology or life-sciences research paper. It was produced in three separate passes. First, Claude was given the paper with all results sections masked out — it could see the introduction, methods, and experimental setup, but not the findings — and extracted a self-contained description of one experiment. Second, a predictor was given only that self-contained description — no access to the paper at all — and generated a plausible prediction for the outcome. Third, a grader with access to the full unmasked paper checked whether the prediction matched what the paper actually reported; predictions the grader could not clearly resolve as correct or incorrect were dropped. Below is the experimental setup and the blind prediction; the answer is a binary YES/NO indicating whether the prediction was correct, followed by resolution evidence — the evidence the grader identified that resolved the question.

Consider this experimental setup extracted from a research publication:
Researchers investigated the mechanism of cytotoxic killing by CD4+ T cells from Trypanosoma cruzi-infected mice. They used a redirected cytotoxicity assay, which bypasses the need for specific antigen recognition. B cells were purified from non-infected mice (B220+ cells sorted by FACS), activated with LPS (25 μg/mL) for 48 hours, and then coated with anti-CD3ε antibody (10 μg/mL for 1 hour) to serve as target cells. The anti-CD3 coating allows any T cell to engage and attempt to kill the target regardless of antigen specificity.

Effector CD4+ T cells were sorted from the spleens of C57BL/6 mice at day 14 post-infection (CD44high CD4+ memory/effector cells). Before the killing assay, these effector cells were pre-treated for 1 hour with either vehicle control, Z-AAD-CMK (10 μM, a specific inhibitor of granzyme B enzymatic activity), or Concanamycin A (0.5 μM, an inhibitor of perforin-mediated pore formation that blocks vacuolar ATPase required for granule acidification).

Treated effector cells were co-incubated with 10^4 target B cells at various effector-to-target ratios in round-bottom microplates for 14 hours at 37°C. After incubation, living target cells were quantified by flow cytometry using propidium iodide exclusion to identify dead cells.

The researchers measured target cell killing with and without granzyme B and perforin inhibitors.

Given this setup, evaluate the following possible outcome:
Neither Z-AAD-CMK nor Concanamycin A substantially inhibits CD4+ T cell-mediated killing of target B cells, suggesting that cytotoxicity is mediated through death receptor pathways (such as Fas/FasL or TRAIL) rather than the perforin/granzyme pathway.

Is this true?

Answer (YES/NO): NO